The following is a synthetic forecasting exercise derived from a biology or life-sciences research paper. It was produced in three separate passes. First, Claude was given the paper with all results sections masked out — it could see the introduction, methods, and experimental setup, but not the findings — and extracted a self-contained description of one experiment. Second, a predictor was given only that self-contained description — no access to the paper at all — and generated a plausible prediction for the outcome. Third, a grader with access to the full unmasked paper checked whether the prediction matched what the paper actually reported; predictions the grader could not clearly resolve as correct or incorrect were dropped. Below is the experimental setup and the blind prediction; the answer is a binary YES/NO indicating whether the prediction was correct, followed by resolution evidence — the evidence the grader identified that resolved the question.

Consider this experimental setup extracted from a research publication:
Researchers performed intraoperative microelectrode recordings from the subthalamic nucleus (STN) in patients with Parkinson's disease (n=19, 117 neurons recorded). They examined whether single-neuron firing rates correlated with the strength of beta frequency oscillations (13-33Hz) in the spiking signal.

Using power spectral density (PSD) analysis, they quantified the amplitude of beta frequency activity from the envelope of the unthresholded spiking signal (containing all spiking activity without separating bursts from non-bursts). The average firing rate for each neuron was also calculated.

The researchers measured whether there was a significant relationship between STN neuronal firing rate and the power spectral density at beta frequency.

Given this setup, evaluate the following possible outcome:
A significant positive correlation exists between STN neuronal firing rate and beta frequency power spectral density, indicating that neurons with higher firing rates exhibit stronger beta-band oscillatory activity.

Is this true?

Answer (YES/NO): YES